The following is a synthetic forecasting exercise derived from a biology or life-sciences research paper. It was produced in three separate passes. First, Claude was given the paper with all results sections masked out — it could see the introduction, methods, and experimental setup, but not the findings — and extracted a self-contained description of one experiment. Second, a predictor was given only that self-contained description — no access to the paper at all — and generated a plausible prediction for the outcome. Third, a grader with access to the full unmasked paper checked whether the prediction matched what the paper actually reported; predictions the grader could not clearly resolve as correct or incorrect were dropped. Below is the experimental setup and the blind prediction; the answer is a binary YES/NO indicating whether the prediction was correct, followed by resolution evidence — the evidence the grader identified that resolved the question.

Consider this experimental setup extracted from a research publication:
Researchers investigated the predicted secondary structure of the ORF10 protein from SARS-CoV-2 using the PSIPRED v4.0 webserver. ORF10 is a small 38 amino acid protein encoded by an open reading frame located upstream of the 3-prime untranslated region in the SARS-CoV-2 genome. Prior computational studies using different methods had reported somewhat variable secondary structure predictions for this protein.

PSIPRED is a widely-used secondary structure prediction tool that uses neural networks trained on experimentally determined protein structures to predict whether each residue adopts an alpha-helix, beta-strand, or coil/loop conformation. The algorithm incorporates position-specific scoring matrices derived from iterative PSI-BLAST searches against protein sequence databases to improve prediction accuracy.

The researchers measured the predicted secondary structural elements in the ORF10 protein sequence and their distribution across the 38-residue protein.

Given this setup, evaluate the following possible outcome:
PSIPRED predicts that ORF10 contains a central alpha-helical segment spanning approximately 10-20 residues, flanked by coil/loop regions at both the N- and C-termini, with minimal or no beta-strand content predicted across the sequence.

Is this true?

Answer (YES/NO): NO